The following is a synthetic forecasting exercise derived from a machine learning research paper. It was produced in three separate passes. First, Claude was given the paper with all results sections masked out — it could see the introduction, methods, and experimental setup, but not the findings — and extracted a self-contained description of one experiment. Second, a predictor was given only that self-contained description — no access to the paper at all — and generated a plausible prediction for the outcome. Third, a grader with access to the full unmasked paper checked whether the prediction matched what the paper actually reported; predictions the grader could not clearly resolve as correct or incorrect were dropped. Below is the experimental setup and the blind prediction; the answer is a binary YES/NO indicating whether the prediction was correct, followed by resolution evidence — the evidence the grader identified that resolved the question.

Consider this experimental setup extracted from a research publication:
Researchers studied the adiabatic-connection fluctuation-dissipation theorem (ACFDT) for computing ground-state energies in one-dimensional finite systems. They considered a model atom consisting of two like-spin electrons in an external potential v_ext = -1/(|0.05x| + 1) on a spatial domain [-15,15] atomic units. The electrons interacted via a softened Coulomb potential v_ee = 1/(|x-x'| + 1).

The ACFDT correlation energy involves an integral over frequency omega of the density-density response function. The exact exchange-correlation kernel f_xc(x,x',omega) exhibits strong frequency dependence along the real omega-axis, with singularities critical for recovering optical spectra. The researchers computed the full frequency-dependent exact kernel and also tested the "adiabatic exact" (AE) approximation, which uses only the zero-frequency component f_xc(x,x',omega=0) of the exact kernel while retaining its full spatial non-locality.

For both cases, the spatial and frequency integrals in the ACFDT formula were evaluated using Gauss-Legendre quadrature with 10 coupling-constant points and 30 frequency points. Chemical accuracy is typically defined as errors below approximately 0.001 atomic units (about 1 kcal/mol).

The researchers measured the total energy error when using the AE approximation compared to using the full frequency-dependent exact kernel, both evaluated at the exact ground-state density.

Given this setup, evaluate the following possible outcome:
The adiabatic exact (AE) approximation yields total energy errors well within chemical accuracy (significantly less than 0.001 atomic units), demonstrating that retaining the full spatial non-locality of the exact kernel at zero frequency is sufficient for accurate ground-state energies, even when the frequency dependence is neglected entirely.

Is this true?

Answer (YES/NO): YES